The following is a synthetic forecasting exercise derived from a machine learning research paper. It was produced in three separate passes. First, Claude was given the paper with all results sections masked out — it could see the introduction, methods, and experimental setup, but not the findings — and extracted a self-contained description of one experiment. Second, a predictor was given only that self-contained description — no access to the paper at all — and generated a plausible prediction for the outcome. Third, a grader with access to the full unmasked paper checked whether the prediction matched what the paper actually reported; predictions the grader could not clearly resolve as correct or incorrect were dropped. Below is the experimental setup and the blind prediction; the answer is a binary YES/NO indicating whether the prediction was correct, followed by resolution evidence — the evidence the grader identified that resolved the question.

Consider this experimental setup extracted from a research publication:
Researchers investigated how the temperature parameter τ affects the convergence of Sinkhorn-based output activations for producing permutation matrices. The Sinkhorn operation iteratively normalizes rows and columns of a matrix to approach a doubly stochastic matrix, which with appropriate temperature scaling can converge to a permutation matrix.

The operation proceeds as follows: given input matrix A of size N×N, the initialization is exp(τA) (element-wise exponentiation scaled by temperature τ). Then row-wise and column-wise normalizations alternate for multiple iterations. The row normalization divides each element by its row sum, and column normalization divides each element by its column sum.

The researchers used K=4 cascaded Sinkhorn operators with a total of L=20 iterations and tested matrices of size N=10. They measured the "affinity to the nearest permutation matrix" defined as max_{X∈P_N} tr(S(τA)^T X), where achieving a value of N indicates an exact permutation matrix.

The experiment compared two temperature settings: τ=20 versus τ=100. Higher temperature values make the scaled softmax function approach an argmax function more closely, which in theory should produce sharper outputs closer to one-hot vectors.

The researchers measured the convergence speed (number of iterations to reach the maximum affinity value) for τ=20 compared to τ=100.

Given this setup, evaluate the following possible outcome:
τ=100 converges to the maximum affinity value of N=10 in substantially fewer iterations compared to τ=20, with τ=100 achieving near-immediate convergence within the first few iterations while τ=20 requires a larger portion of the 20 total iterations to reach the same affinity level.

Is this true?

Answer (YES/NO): NO